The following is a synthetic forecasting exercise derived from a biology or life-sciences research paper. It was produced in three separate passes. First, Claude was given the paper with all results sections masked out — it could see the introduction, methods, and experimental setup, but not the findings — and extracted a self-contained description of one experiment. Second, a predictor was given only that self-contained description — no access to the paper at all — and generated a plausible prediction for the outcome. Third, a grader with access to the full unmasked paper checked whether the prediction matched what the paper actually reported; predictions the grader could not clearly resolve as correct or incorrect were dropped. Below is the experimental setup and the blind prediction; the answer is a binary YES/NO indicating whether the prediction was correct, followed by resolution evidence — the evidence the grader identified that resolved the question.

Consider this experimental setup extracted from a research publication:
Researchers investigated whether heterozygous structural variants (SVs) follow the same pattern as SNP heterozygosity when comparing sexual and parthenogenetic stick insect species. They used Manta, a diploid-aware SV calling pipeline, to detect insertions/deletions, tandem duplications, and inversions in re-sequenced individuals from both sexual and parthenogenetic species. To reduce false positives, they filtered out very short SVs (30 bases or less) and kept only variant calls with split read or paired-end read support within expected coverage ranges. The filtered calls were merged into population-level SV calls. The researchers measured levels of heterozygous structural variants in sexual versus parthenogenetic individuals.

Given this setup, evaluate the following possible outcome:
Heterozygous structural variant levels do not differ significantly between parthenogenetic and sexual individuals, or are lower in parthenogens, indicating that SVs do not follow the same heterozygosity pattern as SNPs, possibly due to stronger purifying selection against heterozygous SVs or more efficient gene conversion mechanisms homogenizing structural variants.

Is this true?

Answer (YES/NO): YES